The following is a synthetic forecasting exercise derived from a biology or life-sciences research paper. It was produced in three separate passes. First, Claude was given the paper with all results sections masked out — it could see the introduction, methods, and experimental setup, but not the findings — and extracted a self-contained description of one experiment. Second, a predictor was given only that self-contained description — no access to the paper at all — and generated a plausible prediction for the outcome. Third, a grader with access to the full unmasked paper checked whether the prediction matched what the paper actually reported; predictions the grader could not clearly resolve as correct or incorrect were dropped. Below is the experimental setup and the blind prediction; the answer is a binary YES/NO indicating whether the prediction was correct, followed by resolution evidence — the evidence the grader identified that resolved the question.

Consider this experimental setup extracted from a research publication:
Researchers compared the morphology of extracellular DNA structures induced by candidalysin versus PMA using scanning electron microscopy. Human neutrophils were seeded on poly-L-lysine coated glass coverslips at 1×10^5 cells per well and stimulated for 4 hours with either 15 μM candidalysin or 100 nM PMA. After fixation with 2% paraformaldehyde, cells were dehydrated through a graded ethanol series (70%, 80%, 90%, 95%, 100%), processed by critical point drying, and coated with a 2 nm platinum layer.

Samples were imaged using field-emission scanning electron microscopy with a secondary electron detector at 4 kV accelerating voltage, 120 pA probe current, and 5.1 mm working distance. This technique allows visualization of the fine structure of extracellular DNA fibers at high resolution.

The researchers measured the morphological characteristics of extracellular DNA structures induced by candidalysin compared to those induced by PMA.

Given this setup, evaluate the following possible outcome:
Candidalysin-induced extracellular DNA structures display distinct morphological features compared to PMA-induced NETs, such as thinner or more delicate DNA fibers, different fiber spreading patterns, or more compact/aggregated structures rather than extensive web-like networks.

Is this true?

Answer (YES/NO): YES